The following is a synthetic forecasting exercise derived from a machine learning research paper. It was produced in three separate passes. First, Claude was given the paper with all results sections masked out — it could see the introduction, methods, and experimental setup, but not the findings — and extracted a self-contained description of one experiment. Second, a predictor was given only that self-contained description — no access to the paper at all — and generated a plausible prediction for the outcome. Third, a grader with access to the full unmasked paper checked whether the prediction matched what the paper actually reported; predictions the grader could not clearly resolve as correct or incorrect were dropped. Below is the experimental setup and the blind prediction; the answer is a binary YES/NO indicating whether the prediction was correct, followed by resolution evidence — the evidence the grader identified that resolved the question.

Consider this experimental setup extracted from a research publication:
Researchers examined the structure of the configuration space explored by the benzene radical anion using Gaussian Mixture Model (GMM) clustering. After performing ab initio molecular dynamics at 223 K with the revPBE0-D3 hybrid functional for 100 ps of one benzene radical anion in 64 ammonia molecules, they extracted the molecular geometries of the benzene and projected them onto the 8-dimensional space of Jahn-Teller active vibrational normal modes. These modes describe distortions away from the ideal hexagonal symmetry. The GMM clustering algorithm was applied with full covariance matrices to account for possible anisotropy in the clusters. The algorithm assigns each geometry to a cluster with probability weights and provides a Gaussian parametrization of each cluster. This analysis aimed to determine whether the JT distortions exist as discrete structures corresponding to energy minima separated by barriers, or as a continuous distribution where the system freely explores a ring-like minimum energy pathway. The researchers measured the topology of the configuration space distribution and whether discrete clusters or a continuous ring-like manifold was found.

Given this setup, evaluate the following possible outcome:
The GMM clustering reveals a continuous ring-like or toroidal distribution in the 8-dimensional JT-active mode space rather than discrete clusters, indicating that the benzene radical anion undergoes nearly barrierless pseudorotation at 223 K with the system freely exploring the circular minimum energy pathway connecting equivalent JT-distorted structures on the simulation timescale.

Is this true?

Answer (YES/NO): YES